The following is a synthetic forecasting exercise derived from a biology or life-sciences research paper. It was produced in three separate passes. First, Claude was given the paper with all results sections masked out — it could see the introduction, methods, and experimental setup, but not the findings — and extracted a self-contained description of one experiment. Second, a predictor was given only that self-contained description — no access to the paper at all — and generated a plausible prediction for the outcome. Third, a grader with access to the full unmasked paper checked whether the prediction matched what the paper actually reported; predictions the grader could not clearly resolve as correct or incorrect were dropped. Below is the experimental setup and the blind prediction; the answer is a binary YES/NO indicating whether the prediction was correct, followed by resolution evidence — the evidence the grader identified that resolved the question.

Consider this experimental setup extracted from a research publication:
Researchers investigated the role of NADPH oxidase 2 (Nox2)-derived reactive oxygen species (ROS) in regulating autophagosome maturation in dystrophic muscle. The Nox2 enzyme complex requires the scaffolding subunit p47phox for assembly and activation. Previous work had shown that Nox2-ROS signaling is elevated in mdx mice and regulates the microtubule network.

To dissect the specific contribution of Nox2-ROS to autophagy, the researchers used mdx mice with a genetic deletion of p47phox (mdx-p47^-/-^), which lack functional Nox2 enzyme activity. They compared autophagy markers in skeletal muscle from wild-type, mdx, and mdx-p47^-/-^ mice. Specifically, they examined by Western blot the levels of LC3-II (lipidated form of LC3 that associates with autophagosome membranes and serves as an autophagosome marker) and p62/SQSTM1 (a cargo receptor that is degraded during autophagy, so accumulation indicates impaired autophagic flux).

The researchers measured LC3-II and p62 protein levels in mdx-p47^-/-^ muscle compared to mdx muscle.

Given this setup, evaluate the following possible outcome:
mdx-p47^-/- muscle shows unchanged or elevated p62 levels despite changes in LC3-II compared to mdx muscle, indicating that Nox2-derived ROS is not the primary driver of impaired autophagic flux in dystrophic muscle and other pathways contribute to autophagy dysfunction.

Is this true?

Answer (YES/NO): NO